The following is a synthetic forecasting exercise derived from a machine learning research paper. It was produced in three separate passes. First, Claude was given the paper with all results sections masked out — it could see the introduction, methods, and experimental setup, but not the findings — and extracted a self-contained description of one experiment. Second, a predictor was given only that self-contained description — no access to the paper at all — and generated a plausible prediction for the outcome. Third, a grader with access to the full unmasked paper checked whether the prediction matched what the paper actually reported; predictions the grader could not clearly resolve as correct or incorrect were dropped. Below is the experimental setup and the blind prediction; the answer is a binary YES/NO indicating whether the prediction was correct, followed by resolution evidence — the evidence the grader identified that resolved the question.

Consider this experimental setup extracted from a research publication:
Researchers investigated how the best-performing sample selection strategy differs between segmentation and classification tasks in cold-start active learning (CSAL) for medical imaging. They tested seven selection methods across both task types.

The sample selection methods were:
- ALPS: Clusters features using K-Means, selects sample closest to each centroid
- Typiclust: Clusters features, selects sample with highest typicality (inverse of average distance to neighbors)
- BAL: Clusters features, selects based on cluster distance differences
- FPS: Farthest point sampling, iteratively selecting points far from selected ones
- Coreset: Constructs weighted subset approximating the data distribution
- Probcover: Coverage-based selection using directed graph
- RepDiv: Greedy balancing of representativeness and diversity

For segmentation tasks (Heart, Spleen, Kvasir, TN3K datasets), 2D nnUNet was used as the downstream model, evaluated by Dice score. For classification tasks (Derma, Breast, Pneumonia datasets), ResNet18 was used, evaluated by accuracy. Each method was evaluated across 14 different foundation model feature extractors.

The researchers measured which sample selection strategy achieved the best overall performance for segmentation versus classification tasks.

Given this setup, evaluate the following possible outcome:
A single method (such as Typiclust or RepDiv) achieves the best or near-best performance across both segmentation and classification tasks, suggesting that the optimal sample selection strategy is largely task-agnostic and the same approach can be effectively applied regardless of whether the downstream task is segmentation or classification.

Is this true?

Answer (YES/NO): NO